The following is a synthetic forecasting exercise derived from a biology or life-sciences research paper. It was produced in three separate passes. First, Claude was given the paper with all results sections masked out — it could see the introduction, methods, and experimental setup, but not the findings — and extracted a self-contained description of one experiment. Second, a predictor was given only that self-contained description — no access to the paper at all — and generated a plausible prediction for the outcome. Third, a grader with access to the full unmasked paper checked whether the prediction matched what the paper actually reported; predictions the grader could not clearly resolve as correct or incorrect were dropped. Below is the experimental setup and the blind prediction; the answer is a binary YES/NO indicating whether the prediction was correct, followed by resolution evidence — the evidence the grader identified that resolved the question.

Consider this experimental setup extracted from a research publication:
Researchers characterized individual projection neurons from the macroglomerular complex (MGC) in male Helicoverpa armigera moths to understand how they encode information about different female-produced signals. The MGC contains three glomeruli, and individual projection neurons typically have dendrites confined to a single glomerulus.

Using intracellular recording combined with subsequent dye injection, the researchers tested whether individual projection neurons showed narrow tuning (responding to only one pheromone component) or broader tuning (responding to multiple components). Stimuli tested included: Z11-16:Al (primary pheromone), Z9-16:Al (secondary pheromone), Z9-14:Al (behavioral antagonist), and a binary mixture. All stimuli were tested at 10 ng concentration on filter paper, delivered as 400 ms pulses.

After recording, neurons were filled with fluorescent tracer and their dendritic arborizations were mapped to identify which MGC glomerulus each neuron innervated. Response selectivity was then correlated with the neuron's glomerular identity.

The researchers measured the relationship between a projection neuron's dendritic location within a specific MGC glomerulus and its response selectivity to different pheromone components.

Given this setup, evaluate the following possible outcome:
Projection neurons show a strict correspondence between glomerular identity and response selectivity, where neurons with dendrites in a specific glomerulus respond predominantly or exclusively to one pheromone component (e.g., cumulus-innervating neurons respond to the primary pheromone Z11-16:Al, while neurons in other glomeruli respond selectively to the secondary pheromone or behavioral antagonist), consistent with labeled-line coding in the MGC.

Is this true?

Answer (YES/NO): NO